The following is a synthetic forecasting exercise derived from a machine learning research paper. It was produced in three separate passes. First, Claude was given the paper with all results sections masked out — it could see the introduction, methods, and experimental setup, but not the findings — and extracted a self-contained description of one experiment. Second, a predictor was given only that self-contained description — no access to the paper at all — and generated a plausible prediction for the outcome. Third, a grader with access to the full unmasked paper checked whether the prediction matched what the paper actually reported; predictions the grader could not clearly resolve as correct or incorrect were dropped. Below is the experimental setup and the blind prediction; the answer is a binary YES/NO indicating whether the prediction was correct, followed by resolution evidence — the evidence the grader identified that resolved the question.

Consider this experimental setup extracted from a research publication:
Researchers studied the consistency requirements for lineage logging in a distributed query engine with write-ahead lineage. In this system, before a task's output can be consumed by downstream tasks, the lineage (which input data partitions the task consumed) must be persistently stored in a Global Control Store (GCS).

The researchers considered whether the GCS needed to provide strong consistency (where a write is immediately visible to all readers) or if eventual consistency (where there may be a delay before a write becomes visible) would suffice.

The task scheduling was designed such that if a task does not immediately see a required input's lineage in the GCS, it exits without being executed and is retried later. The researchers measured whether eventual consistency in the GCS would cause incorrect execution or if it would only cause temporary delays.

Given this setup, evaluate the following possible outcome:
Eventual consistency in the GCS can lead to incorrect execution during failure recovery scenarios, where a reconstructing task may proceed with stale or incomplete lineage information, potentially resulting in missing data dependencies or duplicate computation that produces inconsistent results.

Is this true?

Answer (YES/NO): NO